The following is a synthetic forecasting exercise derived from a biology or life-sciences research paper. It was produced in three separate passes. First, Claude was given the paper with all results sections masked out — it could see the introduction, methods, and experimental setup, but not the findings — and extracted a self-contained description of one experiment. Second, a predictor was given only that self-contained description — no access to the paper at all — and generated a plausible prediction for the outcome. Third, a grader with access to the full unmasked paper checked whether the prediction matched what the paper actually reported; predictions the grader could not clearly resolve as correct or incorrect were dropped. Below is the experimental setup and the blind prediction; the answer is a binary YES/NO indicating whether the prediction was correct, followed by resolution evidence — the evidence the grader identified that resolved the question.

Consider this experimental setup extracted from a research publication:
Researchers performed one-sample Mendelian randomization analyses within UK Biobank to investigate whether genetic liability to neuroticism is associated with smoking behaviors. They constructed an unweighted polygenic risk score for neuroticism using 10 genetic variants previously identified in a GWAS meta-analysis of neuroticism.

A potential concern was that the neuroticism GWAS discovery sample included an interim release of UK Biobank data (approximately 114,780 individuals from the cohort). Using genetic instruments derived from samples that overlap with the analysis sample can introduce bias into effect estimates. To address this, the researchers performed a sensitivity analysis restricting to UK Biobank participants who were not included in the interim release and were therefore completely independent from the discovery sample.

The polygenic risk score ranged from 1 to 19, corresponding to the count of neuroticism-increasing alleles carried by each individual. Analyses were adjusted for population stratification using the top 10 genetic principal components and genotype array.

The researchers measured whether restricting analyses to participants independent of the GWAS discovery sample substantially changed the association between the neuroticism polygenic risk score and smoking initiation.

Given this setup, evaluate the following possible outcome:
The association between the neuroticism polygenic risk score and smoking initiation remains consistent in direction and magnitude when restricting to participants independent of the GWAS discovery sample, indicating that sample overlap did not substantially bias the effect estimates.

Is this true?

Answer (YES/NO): YES